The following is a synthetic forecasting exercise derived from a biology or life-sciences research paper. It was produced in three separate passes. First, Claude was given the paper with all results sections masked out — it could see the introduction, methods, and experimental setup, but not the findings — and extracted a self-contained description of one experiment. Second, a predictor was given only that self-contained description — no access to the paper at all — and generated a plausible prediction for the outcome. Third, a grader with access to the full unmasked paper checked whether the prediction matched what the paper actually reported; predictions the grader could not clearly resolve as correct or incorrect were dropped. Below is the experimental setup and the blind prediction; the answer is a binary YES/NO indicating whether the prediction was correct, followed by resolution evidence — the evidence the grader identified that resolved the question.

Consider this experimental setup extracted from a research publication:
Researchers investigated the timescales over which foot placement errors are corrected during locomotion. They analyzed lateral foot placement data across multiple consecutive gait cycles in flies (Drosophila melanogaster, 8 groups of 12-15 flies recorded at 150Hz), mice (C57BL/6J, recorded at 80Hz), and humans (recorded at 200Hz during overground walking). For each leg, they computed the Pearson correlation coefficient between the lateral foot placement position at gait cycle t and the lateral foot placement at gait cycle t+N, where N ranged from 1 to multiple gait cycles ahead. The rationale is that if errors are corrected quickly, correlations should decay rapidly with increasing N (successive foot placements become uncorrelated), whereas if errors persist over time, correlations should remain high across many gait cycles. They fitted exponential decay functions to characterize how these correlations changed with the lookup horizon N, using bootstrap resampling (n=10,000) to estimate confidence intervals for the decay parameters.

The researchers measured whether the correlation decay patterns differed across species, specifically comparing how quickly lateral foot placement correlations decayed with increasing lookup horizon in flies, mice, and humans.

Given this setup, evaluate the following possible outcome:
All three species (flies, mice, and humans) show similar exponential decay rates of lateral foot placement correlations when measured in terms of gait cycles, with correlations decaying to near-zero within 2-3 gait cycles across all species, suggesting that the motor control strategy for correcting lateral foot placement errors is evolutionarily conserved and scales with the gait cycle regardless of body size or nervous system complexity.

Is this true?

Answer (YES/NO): NO